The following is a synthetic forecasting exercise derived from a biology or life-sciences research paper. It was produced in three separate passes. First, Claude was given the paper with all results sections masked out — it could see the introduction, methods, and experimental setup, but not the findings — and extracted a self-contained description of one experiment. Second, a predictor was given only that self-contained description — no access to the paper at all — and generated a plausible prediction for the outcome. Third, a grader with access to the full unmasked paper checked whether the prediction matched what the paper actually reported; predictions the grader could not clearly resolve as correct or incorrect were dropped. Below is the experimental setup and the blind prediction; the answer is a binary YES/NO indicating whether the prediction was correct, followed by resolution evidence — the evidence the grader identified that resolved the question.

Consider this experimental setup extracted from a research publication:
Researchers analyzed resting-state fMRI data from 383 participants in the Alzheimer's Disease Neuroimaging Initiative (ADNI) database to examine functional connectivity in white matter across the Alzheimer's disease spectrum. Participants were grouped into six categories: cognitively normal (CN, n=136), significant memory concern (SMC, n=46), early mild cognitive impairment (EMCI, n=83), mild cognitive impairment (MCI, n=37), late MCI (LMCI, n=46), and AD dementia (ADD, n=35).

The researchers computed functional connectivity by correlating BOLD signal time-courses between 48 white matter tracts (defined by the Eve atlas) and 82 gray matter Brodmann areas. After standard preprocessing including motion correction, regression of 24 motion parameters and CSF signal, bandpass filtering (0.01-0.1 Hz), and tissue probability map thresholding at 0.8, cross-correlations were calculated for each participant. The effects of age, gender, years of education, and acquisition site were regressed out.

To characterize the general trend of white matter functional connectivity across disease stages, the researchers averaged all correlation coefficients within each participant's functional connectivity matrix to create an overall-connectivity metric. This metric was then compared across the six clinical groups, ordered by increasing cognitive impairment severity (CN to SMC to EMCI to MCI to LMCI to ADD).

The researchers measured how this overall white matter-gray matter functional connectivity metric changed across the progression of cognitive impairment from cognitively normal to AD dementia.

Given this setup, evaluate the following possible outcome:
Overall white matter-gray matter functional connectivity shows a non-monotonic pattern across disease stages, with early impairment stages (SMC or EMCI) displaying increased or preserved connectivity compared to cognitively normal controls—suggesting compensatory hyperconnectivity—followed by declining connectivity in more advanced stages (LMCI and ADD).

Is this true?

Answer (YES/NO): NO